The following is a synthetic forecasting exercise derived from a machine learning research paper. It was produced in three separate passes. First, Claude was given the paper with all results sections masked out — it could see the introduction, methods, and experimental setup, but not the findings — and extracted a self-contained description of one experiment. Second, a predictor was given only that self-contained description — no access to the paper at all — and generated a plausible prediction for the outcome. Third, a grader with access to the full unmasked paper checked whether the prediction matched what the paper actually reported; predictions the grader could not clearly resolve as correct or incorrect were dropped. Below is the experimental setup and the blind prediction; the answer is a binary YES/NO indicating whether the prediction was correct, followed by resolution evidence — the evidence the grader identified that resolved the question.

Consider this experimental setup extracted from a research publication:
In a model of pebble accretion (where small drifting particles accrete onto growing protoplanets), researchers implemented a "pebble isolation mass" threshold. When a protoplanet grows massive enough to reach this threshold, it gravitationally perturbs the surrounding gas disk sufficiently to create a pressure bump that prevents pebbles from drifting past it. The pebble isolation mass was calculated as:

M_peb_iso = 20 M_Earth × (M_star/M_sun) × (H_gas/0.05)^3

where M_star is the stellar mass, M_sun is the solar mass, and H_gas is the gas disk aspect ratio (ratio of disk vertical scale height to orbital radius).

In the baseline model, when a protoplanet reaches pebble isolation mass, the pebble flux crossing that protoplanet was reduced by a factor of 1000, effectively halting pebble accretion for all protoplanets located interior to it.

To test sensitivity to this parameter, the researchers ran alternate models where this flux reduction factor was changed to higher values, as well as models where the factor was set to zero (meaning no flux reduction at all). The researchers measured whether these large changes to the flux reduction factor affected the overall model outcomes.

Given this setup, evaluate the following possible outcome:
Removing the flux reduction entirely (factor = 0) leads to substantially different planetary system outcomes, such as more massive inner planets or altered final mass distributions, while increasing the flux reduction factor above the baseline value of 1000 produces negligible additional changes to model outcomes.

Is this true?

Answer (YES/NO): NO